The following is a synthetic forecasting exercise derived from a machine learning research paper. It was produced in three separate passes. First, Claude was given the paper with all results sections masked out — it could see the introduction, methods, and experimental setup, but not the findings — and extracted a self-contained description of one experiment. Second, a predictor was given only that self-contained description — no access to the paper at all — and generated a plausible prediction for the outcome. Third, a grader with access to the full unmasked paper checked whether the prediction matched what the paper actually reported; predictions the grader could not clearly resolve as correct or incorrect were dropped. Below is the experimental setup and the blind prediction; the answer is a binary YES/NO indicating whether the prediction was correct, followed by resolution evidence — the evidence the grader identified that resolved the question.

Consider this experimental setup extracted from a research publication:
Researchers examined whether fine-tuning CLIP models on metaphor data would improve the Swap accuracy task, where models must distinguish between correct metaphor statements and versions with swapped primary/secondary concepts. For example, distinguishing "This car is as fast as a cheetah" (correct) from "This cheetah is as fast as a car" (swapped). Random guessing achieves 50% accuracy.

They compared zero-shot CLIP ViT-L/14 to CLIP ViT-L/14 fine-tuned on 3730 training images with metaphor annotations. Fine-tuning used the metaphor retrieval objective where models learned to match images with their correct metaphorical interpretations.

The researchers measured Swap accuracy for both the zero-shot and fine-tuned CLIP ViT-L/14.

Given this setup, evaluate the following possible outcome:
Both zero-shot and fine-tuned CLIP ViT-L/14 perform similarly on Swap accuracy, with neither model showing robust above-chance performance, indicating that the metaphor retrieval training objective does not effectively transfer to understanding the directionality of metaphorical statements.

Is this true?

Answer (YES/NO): YES